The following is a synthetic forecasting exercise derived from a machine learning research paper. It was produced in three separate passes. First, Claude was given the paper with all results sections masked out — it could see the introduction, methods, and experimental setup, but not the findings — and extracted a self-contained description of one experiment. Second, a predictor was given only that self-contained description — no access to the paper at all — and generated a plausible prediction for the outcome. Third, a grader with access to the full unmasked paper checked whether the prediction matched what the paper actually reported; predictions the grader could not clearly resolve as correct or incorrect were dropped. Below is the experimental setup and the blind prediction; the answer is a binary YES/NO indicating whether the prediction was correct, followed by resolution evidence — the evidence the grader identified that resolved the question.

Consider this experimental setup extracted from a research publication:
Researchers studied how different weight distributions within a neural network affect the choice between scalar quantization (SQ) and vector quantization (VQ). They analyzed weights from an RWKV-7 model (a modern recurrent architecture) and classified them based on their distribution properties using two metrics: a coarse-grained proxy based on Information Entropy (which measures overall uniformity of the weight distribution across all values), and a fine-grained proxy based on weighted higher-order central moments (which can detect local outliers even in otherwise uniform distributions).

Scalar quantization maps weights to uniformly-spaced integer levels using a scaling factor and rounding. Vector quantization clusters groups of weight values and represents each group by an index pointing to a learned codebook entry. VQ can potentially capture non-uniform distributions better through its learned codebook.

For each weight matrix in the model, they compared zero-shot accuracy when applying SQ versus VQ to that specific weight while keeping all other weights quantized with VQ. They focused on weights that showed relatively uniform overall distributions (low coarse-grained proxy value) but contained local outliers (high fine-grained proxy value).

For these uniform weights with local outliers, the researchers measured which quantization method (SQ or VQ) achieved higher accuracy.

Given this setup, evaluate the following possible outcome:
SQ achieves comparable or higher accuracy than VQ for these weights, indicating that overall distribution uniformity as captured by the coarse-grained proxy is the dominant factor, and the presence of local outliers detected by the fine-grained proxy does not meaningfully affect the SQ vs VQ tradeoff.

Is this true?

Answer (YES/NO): NO